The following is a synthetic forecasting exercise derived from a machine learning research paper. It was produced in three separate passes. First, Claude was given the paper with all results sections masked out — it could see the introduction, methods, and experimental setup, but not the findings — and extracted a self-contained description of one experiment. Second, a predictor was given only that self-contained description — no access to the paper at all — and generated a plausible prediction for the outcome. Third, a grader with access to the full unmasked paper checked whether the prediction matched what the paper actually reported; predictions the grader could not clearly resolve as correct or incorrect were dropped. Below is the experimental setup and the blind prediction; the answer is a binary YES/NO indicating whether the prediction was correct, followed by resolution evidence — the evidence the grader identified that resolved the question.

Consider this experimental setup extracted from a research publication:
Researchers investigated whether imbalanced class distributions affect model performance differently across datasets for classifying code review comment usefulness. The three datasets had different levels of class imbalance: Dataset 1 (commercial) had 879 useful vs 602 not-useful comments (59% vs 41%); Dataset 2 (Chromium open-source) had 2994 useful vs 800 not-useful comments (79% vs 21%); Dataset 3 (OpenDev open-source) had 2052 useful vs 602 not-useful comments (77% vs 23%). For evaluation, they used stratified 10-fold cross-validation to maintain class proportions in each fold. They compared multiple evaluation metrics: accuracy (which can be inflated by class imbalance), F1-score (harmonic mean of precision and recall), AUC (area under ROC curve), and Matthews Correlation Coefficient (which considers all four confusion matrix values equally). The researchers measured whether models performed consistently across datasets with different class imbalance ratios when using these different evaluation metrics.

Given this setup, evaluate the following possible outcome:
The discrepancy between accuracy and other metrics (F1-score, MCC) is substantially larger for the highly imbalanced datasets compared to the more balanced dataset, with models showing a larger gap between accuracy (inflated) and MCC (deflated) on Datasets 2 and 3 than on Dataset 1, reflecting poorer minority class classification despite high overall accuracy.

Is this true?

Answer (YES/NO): YES